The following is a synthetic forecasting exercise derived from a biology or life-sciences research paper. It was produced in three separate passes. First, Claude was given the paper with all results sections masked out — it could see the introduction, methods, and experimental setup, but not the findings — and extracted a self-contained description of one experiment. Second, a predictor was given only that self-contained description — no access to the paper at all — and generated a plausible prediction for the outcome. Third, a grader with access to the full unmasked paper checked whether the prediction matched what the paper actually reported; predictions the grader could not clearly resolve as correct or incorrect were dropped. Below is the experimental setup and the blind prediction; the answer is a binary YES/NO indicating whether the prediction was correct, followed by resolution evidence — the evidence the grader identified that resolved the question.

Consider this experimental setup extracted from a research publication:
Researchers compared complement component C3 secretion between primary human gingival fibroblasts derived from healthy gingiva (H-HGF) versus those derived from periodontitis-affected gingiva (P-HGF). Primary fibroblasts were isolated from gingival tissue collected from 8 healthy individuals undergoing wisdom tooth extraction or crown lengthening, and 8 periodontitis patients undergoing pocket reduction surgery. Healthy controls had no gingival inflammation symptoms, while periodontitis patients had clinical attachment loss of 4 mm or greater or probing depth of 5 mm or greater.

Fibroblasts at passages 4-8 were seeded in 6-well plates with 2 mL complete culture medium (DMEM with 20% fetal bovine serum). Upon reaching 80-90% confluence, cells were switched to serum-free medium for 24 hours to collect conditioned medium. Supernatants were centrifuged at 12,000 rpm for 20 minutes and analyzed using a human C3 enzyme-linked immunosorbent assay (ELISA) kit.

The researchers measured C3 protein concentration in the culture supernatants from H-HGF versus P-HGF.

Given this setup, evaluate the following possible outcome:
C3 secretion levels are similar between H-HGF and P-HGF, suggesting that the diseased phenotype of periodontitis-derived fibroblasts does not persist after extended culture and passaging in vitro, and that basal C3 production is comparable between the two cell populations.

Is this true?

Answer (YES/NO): NO